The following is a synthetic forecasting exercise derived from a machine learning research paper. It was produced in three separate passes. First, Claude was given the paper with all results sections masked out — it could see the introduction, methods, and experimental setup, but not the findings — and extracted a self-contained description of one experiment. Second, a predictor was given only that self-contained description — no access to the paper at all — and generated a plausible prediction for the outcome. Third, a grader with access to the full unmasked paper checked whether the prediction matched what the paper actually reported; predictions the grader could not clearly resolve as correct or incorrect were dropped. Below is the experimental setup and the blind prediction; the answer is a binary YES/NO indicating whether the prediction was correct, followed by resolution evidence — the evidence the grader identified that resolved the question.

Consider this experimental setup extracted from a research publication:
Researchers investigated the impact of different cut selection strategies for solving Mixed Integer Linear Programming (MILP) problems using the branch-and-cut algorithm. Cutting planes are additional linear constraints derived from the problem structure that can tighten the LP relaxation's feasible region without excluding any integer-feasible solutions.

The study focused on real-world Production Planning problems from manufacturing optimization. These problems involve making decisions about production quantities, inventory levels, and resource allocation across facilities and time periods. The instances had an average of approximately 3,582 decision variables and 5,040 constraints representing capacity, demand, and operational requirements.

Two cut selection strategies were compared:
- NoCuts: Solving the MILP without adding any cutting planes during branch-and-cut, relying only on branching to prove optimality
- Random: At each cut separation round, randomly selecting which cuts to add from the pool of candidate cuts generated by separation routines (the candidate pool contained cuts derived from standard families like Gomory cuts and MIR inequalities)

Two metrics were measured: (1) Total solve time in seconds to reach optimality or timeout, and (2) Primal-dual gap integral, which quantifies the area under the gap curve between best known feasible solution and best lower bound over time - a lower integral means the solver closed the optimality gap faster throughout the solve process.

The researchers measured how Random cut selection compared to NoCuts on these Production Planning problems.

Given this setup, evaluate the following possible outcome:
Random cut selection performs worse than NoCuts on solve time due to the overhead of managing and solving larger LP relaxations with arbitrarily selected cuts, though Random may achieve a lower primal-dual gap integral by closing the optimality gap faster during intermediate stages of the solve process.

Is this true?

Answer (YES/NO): NO